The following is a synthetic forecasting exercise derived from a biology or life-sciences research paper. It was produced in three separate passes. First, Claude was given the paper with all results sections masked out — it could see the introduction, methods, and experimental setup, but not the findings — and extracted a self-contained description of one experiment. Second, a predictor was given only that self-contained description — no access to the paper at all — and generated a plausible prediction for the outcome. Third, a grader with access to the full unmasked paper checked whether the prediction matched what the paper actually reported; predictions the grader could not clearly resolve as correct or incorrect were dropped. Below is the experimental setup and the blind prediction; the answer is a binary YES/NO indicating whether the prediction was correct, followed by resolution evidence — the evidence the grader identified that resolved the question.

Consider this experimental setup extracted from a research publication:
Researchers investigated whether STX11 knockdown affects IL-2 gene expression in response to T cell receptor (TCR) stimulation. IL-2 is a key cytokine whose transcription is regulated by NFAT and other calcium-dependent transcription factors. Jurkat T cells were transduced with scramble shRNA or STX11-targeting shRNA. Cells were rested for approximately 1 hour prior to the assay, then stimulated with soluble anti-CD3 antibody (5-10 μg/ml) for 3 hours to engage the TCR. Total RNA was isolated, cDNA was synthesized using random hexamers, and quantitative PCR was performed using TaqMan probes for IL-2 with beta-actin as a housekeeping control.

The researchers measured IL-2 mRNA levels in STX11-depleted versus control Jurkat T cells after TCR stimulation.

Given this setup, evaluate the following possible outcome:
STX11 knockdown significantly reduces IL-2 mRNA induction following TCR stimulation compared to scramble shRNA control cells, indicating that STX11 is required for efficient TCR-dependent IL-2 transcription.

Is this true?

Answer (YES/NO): YES